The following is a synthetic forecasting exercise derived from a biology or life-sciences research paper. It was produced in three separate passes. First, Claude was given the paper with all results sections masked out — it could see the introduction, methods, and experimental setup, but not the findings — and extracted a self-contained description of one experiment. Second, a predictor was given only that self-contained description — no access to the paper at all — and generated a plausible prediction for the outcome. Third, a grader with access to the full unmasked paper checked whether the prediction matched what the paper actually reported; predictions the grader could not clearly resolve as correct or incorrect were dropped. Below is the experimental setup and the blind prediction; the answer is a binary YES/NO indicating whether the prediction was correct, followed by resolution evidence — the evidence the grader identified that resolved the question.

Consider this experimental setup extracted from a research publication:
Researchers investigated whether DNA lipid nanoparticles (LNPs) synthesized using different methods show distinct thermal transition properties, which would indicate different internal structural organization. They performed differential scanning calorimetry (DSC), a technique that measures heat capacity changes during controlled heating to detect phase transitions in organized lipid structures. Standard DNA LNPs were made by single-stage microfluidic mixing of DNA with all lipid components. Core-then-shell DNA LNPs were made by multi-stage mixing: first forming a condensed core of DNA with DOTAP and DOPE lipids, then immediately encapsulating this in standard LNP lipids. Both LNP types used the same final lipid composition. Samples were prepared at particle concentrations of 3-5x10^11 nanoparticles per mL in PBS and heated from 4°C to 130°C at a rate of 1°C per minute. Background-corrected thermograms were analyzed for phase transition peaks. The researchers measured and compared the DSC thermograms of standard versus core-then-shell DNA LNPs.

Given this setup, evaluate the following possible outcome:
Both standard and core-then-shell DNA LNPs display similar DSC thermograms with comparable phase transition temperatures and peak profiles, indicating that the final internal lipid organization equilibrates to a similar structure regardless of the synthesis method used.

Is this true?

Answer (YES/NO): NO